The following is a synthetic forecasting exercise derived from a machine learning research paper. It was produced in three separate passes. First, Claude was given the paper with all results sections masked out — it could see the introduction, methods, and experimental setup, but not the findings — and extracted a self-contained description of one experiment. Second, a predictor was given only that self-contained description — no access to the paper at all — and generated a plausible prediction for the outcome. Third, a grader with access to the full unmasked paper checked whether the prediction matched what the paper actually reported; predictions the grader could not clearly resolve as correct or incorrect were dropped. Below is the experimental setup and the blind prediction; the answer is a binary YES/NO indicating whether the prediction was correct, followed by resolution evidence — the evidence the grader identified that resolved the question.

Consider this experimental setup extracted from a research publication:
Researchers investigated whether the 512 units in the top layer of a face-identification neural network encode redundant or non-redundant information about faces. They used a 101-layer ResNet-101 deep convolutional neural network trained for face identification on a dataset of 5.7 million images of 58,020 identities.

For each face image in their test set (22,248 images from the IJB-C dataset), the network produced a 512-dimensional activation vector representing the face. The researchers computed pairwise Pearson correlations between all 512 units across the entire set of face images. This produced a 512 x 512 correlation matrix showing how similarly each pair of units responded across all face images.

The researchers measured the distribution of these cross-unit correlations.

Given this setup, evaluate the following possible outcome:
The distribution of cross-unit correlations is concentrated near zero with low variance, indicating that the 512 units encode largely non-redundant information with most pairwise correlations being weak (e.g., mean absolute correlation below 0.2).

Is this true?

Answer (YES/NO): YES